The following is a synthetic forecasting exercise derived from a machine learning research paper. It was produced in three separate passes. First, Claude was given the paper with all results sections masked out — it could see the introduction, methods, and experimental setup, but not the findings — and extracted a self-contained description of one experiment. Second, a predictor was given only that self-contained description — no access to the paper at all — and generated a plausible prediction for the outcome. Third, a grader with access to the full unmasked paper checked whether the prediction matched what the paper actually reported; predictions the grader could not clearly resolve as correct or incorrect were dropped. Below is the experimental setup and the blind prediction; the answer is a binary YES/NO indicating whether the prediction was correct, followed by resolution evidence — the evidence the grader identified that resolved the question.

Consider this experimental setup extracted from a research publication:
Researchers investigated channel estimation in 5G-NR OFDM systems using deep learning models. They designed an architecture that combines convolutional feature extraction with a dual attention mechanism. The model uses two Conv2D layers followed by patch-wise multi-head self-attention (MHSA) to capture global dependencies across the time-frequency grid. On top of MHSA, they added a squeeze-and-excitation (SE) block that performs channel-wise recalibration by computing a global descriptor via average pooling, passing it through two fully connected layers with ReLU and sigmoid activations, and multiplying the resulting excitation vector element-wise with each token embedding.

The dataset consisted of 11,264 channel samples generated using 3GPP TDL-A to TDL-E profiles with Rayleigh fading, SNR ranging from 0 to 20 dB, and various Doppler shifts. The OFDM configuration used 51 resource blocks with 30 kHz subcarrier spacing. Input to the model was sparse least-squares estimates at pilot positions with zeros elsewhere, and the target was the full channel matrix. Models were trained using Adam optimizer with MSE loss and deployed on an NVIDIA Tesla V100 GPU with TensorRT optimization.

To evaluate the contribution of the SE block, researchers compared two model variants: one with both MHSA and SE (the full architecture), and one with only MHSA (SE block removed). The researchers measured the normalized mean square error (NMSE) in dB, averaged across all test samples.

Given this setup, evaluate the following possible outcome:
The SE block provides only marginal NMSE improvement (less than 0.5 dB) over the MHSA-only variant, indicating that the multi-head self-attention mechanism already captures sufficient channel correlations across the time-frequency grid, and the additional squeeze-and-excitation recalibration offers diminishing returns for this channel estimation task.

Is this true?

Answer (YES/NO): NO